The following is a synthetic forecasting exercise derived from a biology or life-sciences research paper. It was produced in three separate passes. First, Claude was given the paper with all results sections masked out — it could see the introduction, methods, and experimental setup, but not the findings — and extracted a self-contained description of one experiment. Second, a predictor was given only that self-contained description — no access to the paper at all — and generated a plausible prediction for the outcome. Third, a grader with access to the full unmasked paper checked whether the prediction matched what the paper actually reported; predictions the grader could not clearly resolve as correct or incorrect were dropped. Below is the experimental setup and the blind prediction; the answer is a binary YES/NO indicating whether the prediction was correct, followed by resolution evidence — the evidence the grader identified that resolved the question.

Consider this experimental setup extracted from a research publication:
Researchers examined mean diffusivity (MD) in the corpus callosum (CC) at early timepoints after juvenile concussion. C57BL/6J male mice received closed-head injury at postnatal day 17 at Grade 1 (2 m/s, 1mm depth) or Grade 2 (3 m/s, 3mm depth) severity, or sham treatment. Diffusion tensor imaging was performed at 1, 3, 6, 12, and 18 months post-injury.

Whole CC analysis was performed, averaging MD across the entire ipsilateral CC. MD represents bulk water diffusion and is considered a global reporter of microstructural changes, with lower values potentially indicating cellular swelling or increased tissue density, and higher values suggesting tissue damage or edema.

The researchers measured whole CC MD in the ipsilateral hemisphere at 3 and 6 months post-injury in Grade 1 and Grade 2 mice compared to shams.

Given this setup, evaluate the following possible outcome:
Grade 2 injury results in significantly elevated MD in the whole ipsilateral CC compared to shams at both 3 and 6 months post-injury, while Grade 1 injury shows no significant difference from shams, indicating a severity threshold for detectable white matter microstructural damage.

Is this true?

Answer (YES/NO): NO